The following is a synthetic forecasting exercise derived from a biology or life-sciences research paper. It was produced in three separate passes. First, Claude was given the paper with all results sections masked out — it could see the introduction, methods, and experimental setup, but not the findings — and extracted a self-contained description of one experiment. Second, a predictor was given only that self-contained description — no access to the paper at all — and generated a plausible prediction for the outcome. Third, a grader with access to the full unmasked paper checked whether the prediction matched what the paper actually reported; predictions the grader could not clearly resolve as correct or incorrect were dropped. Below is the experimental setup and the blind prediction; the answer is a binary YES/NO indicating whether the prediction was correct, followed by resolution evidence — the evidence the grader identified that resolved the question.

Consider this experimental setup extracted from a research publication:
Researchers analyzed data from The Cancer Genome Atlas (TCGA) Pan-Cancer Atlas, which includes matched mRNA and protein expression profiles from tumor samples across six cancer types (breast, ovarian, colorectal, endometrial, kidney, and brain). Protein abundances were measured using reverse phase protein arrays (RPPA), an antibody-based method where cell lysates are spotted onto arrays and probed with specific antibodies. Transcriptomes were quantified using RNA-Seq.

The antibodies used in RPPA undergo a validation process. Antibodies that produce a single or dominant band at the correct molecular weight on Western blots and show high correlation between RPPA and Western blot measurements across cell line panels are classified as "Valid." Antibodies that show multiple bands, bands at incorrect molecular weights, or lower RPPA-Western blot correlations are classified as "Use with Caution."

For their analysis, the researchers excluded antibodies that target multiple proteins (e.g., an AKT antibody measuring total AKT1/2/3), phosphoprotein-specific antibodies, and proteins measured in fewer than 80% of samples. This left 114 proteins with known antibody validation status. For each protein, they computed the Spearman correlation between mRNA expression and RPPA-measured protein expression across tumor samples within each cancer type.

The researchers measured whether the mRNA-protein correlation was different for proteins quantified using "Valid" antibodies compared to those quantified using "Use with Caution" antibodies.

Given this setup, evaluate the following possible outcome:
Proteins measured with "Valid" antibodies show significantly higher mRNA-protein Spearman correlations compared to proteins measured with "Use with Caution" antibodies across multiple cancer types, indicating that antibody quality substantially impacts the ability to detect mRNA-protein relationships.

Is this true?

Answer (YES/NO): YES